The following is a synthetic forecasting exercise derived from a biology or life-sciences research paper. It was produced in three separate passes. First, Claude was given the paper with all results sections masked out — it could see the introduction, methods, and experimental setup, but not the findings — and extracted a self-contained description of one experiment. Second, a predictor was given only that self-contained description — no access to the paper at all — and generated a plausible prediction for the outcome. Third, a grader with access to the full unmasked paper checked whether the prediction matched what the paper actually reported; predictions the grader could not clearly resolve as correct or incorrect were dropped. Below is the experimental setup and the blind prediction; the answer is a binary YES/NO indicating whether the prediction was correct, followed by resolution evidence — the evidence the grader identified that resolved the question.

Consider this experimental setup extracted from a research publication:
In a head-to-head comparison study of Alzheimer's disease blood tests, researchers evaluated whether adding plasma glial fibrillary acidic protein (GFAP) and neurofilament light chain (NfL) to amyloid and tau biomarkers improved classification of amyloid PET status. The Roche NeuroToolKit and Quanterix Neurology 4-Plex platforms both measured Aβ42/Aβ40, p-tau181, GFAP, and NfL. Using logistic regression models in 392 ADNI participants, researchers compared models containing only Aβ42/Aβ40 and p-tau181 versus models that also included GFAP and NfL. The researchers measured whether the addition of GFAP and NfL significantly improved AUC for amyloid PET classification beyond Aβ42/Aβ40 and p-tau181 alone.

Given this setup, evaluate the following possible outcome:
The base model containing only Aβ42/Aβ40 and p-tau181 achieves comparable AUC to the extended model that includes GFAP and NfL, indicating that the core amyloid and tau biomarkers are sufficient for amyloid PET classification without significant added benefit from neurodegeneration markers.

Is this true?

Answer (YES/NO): YES